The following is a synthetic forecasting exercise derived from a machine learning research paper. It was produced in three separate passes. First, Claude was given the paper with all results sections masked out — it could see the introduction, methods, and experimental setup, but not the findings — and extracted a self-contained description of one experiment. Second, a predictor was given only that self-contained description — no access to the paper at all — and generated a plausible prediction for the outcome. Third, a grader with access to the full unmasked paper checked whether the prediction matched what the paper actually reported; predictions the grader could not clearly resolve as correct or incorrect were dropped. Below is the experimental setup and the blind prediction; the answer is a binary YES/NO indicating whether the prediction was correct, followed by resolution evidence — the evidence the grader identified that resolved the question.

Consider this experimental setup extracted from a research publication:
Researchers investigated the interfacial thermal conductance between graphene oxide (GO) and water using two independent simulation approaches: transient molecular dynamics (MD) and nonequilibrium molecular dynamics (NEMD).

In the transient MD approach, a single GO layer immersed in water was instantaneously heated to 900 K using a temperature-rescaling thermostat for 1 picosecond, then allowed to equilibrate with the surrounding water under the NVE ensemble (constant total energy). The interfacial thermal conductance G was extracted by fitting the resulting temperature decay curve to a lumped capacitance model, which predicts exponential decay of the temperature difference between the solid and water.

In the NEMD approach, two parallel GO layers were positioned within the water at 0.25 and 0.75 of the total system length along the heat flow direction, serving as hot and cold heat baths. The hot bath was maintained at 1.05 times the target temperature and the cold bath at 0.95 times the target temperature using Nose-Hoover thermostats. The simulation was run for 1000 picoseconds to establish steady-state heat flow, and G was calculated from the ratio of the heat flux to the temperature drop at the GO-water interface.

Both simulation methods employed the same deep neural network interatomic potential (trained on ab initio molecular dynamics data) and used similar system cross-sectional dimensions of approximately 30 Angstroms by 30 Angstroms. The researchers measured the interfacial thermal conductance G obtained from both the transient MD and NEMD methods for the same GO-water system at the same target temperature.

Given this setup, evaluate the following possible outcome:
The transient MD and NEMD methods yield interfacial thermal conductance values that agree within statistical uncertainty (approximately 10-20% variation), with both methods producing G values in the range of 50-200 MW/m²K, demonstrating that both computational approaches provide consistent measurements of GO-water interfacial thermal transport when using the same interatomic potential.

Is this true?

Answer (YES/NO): NO